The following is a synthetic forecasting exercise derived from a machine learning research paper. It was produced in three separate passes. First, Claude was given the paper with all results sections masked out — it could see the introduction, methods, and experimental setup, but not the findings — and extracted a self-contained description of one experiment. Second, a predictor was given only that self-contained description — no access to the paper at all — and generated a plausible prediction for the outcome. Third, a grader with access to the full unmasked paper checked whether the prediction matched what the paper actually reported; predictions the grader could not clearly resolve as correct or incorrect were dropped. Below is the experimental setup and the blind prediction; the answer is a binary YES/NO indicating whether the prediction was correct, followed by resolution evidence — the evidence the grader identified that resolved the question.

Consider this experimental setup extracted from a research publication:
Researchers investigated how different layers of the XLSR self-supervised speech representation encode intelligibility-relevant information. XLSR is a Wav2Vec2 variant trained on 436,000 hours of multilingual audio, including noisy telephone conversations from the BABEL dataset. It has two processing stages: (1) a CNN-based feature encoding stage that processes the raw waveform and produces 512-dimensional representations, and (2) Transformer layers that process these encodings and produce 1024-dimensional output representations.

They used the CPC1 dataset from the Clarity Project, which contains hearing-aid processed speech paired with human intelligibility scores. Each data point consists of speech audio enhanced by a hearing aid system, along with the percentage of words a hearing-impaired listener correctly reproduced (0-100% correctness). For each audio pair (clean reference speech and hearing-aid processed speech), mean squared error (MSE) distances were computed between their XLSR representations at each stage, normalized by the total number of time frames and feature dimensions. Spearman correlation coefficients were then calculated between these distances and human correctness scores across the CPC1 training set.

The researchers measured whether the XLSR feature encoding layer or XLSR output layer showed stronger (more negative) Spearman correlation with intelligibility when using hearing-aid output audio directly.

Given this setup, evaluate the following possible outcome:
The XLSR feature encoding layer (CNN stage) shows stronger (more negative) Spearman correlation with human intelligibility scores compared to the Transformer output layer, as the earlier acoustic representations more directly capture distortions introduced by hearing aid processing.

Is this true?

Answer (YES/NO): NO